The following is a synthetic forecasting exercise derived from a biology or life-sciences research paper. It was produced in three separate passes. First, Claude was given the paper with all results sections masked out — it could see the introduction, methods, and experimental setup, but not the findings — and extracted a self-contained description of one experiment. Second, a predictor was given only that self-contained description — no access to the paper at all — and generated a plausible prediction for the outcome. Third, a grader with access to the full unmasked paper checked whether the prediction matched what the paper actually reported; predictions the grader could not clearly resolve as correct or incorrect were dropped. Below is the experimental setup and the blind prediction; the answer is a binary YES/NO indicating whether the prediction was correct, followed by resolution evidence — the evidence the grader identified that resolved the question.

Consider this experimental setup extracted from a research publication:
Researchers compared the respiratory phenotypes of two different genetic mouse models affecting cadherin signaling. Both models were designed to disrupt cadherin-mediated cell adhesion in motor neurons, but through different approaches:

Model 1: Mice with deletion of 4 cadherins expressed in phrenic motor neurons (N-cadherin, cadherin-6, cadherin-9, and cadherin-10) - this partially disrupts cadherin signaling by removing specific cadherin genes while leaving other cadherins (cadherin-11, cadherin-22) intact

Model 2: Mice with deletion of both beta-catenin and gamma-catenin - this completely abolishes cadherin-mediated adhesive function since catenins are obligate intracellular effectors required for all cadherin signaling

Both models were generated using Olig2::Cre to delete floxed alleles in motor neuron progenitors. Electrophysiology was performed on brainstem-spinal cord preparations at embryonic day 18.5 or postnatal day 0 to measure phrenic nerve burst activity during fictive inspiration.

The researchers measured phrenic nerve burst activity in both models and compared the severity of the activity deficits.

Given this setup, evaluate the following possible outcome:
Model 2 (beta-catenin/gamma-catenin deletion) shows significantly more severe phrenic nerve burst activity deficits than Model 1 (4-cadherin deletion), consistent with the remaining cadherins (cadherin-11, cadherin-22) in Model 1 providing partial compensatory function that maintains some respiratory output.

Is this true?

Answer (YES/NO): NO